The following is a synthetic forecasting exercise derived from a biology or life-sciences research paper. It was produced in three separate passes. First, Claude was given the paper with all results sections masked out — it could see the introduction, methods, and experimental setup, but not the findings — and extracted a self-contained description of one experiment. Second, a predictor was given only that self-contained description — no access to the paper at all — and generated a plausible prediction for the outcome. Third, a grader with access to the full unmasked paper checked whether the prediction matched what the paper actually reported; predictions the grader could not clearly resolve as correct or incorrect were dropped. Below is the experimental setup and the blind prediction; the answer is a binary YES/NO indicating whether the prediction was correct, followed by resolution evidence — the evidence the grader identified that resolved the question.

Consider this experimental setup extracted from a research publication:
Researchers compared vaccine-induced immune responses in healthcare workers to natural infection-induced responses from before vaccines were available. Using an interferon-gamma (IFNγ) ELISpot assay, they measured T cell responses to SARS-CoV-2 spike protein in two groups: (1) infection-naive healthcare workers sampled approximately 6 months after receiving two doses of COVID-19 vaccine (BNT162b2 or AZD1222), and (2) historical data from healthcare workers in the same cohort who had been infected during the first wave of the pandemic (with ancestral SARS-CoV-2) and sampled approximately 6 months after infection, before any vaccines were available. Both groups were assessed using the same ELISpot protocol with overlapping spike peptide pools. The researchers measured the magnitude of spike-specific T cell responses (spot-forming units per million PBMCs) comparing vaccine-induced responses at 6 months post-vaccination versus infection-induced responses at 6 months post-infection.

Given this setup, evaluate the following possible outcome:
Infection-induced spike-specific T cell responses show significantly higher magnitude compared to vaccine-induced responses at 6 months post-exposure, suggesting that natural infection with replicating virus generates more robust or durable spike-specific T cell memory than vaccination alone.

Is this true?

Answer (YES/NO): NO